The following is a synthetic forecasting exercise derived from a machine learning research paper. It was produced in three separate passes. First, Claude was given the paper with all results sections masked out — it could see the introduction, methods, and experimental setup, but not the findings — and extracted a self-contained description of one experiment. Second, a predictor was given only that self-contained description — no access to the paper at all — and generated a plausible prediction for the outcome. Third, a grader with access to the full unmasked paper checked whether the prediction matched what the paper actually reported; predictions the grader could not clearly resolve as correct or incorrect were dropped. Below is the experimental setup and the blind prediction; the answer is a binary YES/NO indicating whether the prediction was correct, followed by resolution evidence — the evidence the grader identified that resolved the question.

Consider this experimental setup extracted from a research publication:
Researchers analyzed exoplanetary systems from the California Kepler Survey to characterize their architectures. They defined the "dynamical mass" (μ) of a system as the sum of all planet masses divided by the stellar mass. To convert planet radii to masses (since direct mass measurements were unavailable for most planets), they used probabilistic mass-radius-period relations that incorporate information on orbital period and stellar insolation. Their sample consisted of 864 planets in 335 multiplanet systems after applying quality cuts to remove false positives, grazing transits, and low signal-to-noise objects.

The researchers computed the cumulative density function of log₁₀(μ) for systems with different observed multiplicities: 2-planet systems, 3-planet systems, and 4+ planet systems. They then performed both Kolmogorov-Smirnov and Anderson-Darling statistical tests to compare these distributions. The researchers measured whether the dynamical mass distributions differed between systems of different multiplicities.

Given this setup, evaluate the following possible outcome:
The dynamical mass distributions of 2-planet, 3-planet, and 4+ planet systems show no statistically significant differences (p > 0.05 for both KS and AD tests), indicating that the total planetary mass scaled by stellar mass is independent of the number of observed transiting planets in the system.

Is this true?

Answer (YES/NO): NO